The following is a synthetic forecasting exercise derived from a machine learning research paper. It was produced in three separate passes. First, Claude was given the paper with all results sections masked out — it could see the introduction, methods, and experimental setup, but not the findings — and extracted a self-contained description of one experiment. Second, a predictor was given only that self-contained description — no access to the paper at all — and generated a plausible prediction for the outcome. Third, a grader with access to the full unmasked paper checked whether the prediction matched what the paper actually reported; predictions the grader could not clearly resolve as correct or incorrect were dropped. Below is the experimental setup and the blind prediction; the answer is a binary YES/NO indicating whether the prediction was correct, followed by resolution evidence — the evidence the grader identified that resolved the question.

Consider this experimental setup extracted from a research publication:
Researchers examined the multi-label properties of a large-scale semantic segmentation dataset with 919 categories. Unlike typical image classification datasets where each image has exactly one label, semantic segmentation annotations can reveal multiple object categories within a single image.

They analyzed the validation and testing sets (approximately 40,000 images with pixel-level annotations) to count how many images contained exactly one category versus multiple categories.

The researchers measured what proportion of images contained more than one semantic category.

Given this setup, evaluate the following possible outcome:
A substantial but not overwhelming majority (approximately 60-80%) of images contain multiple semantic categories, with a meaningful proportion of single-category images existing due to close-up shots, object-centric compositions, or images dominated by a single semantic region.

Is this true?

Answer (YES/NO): NO